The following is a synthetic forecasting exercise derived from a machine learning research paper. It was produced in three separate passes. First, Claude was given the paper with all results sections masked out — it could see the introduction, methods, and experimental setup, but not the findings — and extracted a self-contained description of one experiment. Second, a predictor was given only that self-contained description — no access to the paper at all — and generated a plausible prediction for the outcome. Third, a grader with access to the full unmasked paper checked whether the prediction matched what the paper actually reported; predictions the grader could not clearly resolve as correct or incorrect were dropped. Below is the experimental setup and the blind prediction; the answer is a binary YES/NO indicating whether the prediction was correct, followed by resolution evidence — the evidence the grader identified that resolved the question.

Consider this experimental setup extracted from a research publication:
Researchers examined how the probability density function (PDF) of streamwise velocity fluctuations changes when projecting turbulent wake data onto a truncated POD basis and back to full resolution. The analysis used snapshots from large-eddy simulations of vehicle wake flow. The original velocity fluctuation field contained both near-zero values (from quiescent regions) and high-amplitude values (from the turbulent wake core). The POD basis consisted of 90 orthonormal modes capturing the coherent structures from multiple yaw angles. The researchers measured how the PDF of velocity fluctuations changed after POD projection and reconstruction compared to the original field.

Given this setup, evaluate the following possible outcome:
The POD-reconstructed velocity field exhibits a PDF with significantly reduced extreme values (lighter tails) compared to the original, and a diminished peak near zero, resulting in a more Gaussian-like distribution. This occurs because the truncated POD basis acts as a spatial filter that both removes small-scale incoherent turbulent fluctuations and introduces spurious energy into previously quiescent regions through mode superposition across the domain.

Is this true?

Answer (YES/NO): NO